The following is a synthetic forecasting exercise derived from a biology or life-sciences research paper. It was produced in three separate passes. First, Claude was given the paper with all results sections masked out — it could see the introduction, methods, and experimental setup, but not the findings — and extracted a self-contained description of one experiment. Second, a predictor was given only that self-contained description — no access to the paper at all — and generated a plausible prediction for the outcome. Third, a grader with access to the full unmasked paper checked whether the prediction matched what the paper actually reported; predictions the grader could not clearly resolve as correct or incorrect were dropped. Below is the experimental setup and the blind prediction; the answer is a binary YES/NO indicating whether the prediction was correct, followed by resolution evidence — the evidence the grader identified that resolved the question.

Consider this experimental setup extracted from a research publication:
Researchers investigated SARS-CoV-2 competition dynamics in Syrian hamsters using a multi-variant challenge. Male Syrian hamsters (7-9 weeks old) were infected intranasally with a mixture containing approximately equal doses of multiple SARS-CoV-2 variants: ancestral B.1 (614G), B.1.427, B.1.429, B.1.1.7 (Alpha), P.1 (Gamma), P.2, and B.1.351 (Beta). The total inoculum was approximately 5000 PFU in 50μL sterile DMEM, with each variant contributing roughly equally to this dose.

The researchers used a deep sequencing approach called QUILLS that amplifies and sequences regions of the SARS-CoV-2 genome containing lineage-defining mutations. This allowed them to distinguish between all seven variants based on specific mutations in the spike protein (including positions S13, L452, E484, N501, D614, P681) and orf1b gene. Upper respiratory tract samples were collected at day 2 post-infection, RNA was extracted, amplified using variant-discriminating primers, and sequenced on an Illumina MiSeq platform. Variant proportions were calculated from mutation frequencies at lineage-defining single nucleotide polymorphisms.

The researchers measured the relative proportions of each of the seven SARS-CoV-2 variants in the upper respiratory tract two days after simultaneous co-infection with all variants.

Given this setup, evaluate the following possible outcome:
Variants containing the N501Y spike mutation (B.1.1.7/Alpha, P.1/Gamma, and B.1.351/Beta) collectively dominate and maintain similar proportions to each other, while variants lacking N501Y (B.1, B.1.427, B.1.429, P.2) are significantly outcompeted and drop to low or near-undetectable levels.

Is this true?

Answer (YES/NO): NO